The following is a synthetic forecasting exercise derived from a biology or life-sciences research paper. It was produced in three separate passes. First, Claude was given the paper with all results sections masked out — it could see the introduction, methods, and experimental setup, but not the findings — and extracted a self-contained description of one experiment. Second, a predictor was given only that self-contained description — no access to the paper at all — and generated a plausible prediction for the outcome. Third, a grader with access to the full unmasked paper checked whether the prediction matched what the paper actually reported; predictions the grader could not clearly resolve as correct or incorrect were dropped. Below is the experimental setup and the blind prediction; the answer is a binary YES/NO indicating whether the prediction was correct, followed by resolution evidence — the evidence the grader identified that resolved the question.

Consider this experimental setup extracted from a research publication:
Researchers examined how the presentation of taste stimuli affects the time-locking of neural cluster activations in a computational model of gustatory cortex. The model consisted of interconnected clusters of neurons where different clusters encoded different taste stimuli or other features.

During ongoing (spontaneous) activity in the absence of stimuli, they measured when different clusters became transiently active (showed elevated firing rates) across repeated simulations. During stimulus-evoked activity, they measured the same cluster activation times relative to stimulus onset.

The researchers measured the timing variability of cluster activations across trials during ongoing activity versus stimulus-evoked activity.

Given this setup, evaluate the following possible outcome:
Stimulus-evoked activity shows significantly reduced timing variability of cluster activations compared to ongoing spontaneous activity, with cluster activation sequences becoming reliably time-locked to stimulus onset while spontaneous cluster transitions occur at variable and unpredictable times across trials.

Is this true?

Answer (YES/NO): YES